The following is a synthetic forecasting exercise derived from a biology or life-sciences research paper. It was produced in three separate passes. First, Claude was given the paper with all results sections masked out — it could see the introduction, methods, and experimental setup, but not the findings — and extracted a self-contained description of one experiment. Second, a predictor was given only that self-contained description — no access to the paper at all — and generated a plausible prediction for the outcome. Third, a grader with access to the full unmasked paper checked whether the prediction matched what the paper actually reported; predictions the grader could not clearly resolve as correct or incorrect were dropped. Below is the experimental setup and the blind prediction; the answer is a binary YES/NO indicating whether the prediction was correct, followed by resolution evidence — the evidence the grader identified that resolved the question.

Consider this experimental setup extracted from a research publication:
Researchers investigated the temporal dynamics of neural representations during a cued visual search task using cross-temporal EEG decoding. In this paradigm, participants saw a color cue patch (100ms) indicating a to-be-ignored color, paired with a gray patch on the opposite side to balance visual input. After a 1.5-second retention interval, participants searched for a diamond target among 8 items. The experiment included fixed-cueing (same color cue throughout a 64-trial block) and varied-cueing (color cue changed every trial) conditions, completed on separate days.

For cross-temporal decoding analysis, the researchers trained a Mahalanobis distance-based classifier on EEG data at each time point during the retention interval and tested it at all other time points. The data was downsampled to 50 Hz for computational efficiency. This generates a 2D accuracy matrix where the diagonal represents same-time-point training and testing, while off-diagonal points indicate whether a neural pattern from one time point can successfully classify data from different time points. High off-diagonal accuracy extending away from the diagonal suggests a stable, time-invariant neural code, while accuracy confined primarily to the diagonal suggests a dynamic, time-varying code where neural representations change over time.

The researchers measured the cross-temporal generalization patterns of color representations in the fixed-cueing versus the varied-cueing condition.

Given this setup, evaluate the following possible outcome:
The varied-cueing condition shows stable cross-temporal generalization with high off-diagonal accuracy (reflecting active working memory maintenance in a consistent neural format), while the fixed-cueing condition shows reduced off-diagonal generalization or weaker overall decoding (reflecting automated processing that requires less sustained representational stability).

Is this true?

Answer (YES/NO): NO